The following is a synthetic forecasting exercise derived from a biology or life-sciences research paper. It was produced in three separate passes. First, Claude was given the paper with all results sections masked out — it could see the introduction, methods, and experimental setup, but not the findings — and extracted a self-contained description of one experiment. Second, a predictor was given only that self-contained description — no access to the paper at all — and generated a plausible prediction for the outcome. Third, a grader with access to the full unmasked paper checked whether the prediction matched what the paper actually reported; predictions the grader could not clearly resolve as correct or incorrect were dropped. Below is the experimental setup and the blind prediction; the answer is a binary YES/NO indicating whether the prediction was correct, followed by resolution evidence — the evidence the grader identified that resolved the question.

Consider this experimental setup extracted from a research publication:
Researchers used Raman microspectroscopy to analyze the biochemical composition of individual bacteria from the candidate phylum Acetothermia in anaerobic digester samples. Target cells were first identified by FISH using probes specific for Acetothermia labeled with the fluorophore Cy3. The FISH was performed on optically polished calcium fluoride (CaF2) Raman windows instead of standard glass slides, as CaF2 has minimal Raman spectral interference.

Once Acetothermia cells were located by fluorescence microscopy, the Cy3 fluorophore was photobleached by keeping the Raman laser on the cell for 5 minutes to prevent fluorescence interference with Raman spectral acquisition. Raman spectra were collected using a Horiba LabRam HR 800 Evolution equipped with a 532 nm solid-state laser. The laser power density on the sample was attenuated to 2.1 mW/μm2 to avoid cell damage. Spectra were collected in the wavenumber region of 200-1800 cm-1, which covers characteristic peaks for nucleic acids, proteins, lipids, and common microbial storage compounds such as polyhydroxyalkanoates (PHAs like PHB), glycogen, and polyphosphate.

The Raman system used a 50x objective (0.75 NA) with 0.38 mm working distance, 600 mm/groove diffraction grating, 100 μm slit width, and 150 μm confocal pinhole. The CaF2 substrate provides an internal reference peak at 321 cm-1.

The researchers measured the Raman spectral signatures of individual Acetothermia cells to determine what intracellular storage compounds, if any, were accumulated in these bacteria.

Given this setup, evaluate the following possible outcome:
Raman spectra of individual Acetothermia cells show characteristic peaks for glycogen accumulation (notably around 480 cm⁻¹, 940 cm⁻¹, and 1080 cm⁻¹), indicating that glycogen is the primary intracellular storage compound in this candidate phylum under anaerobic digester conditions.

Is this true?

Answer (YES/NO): NO